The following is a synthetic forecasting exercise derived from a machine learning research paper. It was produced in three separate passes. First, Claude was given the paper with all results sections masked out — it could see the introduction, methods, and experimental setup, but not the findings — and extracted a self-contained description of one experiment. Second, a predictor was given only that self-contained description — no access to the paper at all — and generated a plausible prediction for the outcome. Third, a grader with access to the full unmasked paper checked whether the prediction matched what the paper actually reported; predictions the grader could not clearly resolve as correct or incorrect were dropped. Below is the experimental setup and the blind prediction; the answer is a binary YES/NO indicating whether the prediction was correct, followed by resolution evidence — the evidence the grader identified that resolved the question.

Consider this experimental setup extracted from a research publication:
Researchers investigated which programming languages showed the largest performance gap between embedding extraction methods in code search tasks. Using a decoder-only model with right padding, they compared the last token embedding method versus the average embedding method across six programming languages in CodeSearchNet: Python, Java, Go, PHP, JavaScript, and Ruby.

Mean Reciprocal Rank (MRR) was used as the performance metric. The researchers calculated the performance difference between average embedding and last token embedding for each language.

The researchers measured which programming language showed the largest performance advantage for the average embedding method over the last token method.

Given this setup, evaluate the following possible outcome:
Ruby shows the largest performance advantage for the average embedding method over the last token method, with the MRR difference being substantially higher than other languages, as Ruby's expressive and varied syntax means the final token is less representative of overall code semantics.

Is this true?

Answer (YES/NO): YES